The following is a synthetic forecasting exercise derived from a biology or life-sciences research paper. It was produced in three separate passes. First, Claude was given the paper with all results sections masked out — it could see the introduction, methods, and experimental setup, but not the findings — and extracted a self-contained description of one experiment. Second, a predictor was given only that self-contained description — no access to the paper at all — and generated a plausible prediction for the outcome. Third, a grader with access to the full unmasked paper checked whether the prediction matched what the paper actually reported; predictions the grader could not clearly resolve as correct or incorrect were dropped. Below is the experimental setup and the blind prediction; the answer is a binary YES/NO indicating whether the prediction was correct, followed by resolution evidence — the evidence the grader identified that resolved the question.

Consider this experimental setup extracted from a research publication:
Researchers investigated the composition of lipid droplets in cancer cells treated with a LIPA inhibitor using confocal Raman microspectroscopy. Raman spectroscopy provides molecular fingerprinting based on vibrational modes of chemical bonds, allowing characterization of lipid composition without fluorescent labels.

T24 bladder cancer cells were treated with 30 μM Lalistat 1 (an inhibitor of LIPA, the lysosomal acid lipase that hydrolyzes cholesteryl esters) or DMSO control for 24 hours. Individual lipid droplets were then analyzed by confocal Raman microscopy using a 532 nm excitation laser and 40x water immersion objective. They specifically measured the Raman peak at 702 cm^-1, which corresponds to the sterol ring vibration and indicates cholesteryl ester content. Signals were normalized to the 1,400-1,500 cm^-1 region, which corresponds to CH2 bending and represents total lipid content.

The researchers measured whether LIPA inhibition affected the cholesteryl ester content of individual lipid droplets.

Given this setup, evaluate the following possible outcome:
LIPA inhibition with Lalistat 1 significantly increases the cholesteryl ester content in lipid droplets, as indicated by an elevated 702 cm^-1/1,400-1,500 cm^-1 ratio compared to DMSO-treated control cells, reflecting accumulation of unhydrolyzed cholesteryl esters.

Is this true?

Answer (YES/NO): YES